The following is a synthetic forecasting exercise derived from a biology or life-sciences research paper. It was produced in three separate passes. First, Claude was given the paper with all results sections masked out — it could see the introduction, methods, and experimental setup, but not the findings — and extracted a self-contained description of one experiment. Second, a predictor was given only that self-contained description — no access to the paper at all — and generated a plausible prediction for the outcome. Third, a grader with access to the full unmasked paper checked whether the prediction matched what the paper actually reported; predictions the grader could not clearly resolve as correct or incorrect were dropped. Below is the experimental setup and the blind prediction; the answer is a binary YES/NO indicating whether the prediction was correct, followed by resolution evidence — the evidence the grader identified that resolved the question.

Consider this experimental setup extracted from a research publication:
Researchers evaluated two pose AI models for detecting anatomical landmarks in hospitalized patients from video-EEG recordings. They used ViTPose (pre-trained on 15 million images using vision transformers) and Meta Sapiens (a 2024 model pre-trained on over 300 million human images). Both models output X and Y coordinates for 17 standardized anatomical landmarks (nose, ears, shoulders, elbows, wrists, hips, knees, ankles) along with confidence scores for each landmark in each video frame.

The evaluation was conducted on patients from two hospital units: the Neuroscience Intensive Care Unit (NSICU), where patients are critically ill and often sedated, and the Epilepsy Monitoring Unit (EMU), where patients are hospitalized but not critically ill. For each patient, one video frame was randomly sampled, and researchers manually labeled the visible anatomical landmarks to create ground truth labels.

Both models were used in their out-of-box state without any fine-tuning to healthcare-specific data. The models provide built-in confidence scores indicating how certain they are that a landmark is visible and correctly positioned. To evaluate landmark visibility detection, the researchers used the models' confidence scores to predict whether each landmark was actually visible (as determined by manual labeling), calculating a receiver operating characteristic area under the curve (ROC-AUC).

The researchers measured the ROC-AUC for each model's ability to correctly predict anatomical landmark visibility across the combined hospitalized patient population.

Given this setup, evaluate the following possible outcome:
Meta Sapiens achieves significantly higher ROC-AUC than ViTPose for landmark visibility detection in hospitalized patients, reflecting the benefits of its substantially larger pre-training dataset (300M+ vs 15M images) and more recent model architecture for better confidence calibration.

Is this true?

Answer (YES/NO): NO